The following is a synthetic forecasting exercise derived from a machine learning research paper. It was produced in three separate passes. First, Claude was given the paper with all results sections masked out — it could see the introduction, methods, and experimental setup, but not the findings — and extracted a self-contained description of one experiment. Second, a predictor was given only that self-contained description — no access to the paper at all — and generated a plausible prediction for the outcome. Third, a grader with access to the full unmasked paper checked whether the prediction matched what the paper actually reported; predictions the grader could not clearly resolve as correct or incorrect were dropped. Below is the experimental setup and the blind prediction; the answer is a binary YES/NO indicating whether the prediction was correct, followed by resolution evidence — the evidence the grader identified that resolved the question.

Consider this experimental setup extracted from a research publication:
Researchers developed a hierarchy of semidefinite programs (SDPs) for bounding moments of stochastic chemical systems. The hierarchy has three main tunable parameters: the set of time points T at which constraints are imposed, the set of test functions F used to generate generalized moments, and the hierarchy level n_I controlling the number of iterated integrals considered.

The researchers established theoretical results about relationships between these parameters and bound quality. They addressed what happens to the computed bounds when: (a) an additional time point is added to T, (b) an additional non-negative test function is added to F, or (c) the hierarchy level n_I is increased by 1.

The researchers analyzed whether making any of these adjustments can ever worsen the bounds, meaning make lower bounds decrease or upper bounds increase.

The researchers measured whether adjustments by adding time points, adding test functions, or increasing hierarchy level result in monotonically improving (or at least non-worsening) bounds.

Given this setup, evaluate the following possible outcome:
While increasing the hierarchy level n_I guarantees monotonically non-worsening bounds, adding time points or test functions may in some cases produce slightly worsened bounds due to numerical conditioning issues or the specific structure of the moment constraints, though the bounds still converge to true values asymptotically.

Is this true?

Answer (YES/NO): NO